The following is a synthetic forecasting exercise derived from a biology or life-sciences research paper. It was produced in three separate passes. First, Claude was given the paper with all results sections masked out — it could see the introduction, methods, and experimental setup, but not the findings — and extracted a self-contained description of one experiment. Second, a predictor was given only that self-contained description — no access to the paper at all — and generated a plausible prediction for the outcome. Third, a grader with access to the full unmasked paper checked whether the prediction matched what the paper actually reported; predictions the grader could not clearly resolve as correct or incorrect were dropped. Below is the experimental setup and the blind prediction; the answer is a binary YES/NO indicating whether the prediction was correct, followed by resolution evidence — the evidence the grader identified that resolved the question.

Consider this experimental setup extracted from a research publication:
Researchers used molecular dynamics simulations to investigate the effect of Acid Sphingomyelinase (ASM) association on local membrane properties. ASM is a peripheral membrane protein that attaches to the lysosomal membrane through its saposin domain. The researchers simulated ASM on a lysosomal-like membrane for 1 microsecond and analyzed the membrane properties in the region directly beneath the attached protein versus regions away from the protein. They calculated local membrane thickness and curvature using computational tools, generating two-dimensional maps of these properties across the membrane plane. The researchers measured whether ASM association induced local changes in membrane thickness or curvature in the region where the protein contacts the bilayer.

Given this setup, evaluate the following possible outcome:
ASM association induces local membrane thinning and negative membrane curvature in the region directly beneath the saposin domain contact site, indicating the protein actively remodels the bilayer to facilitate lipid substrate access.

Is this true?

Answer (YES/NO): NO